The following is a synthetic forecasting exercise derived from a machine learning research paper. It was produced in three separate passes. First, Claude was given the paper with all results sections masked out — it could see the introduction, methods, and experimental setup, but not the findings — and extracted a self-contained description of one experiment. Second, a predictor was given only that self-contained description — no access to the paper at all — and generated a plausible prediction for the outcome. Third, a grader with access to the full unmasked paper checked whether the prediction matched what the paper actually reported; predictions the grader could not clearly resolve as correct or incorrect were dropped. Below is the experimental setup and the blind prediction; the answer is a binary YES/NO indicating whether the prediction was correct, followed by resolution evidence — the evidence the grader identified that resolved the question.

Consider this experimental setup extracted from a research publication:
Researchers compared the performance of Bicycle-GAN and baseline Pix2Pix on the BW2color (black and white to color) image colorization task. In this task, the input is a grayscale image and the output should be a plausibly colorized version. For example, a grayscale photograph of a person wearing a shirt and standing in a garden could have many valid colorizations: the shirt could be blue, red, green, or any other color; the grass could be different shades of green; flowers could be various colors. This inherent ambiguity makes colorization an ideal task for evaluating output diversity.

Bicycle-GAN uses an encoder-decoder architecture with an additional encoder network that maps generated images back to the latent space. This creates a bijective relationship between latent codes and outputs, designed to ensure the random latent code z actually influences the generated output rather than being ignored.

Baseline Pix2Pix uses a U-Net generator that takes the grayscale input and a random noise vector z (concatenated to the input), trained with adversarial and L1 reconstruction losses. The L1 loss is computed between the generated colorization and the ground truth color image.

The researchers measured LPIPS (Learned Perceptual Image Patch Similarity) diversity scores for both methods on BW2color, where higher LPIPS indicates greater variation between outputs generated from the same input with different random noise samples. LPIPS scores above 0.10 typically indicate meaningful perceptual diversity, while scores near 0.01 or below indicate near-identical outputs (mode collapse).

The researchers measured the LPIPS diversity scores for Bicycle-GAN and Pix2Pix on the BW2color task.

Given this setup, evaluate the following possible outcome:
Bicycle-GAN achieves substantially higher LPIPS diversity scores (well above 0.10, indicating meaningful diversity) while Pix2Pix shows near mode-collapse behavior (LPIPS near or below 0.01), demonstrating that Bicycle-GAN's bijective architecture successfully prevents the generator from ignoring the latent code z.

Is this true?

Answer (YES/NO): NO